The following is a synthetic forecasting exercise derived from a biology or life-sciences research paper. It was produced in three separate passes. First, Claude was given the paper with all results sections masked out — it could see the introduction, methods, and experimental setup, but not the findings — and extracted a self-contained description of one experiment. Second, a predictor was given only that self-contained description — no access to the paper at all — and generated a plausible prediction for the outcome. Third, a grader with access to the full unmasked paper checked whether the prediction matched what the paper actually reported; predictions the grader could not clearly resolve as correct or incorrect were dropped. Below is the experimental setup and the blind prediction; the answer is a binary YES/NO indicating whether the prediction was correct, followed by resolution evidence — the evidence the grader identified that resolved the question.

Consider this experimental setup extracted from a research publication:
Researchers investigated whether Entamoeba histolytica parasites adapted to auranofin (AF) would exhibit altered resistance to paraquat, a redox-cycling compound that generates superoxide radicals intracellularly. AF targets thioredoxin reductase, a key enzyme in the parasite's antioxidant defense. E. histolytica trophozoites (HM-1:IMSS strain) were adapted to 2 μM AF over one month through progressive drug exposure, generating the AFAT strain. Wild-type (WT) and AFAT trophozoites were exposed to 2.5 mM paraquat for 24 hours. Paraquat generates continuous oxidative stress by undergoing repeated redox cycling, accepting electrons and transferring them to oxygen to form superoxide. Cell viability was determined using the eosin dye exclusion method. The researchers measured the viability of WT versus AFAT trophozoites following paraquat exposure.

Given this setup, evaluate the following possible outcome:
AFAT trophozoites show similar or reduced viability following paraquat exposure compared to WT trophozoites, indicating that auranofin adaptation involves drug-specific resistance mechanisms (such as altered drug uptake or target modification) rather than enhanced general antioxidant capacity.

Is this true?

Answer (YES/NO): YES